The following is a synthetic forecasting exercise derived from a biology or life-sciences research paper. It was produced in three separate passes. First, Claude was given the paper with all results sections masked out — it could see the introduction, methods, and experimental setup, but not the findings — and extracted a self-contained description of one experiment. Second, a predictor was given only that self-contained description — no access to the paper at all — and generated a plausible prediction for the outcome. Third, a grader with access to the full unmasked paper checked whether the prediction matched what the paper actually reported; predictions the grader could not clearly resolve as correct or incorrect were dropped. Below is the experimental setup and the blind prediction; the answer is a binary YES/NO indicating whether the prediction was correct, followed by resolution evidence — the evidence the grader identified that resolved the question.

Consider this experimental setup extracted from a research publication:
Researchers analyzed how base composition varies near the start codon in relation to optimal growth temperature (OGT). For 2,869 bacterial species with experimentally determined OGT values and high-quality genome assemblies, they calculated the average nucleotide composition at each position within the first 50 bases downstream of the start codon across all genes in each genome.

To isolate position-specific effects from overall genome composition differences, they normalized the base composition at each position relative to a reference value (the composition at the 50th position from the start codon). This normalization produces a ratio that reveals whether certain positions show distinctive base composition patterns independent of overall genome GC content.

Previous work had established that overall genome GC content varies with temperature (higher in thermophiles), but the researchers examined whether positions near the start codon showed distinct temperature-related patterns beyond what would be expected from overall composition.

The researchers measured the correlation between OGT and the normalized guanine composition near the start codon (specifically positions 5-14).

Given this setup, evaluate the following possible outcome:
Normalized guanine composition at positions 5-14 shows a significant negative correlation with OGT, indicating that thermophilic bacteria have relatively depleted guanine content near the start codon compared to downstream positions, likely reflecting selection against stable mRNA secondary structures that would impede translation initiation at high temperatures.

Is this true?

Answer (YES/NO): NO